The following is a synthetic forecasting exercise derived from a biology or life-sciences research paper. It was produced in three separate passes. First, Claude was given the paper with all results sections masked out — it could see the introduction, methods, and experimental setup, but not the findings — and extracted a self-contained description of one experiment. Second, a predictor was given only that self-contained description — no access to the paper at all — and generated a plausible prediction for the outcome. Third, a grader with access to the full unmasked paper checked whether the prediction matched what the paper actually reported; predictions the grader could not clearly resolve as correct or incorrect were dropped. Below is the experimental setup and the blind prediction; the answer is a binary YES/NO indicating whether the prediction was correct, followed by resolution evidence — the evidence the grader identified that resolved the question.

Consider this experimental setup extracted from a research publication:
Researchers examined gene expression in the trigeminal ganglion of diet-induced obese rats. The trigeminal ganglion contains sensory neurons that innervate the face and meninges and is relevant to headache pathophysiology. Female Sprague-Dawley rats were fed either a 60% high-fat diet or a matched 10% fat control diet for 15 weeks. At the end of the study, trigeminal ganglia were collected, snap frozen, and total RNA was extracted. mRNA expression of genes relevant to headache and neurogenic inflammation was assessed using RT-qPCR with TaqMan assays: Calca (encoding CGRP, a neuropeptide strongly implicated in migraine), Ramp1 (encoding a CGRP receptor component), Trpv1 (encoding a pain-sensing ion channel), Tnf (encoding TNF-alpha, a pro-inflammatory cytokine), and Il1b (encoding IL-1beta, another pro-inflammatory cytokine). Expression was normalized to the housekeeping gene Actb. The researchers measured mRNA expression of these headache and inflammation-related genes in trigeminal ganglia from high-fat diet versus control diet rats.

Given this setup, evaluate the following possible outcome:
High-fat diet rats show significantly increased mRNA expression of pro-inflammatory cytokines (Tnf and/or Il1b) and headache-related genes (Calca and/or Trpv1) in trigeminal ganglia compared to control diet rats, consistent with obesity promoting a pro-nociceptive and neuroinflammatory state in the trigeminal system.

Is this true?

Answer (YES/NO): NO